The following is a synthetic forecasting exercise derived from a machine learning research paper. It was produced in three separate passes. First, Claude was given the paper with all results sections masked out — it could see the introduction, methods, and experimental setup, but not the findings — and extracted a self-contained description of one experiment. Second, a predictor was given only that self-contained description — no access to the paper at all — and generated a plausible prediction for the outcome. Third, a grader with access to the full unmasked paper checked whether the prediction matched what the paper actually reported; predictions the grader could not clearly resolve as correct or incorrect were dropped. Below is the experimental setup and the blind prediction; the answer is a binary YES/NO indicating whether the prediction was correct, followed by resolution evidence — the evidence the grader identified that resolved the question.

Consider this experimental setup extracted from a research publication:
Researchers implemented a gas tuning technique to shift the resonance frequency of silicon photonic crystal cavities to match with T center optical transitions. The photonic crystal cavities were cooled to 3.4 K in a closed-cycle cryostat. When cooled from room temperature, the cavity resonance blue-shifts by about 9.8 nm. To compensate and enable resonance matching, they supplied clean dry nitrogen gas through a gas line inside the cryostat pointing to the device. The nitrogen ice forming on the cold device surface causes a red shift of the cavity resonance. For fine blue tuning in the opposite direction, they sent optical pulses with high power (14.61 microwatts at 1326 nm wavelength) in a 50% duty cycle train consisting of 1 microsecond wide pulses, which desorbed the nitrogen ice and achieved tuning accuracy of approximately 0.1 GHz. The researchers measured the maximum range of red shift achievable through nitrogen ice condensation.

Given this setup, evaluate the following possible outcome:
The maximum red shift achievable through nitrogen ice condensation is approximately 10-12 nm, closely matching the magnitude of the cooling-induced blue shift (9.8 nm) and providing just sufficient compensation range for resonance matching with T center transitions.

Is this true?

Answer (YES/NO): NO